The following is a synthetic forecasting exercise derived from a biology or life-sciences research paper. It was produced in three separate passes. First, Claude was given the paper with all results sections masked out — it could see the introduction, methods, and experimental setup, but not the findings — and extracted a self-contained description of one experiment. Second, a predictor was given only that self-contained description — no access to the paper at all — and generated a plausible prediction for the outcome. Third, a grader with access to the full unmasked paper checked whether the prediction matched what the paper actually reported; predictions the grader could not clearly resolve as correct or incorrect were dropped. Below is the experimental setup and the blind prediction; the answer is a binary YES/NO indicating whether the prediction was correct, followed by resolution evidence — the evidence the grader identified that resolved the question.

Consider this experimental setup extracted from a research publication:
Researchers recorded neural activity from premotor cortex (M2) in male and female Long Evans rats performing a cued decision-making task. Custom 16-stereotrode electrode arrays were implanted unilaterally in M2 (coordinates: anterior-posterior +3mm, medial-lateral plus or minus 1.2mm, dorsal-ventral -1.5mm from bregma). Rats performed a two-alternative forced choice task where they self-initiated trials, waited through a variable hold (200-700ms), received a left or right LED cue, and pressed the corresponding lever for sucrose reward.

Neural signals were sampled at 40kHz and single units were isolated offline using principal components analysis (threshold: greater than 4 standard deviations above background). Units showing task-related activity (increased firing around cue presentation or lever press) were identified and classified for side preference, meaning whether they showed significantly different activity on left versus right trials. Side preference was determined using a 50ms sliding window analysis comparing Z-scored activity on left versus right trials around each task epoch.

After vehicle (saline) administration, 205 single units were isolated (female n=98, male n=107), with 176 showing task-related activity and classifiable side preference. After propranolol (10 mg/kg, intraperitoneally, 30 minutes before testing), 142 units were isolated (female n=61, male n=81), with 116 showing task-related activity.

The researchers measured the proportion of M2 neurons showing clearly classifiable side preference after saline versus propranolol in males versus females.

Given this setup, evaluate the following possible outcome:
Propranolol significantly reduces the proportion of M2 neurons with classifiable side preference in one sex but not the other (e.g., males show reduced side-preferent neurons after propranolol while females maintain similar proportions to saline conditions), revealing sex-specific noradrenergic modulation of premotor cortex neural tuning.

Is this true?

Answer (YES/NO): NO